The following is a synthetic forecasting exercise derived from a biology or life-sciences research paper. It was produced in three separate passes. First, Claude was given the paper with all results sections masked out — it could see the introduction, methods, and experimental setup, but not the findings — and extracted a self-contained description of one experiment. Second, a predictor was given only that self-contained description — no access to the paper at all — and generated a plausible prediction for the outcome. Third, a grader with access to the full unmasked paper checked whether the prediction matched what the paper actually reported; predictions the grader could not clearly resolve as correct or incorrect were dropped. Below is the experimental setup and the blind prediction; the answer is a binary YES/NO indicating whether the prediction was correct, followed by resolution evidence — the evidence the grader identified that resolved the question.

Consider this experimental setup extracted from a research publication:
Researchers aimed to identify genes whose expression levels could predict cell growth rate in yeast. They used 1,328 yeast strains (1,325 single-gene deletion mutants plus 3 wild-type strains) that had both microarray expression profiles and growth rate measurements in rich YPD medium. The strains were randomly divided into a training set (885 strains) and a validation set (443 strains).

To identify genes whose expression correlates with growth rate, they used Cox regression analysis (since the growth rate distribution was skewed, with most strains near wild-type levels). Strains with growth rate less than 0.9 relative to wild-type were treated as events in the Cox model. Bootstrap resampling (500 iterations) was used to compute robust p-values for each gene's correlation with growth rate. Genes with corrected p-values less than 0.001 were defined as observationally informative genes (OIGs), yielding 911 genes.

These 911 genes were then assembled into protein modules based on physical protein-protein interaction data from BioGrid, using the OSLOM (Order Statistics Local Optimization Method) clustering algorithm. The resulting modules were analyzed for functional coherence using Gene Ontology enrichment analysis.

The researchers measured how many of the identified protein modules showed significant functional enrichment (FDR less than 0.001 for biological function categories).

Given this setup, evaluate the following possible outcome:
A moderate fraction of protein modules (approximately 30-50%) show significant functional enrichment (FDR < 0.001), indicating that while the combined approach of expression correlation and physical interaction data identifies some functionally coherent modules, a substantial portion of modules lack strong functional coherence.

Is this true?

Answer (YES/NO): NO